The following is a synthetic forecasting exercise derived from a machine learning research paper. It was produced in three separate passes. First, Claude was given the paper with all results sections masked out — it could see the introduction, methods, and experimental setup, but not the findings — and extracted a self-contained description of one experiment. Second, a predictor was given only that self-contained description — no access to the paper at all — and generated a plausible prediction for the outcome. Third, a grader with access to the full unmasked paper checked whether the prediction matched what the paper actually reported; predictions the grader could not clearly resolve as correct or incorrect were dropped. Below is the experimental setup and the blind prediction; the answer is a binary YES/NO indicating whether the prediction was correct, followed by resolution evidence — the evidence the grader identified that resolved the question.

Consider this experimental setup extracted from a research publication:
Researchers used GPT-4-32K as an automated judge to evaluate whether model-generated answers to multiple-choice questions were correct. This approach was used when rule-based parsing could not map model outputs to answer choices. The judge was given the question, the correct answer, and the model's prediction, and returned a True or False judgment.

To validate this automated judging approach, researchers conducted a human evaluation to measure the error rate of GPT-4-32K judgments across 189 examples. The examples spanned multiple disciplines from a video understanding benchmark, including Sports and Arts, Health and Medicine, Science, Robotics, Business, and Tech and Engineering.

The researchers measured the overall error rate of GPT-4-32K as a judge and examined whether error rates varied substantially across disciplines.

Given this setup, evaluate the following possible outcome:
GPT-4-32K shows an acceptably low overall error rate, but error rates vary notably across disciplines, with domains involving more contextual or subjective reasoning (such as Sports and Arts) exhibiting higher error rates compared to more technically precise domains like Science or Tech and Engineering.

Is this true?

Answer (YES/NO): NO